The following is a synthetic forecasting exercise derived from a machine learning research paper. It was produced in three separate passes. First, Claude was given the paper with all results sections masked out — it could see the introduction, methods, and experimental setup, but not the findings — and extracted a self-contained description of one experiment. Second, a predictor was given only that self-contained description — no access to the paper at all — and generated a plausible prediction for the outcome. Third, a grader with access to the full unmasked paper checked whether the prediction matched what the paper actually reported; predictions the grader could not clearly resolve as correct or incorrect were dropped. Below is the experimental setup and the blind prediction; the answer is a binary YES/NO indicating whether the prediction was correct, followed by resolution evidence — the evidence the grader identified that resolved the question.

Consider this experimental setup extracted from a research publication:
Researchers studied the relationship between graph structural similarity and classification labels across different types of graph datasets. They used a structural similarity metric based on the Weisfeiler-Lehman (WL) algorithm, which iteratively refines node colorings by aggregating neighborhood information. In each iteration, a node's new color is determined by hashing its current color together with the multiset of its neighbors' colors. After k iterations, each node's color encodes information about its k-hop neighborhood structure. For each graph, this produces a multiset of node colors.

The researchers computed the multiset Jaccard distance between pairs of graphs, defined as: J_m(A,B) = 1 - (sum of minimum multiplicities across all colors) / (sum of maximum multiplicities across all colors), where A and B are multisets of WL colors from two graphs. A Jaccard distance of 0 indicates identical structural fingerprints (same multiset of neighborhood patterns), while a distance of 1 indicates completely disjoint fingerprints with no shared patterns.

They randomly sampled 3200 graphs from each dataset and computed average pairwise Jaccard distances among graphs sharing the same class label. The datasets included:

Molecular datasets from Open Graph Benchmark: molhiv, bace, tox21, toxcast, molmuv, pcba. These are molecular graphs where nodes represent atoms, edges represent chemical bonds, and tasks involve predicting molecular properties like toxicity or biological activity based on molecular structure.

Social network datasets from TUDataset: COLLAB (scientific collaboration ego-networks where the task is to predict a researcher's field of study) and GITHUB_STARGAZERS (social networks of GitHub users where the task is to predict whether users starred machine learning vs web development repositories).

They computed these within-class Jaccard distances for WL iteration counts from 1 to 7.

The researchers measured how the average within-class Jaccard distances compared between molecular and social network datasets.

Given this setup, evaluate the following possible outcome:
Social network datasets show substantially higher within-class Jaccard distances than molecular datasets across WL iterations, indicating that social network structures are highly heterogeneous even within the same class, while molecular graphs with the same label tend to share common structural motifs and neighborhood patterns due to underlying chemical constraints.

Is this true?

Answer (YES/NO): YES